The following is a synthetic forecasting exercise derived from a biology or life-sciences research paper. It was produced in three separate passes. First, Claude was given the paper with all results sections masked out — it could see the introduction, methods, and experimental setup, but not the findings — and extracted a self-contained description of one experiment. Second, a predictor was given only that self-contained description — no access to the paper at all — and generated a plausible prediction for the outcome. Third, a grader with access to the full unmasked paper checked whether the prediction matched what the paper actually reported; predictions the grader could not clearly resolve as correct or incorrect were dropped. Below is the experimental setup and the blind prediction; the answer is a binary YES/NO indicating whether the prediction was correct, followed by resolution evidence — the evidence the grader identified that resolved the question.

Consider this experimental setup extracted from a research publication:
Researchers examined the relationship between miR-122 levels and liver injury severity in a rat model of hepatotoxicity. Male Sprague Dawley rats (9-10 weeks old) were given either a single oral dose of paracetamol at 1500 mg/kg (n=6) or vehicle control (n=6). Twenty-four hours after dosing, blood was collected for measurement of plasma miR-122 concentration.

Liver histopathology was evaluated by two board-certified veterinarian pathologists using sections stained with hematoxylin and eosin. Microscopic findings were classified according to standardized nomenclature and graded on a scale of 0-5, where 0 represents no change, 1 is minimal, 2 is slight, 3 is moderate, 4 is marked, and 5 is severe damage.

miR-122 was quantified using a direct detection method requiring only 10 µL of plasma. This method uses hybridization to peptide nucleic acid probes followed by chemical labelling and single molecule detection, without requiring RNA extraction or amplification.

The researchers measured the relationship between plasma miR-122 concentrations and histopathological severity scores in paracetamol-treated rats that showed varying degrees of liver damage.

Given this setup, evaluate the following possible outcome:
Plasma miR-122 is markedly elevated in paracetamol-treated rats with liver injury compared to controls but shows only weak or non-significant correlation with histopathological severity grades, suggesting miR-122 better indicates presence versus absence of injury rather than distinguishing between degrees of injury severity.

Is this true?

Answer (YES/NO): NO